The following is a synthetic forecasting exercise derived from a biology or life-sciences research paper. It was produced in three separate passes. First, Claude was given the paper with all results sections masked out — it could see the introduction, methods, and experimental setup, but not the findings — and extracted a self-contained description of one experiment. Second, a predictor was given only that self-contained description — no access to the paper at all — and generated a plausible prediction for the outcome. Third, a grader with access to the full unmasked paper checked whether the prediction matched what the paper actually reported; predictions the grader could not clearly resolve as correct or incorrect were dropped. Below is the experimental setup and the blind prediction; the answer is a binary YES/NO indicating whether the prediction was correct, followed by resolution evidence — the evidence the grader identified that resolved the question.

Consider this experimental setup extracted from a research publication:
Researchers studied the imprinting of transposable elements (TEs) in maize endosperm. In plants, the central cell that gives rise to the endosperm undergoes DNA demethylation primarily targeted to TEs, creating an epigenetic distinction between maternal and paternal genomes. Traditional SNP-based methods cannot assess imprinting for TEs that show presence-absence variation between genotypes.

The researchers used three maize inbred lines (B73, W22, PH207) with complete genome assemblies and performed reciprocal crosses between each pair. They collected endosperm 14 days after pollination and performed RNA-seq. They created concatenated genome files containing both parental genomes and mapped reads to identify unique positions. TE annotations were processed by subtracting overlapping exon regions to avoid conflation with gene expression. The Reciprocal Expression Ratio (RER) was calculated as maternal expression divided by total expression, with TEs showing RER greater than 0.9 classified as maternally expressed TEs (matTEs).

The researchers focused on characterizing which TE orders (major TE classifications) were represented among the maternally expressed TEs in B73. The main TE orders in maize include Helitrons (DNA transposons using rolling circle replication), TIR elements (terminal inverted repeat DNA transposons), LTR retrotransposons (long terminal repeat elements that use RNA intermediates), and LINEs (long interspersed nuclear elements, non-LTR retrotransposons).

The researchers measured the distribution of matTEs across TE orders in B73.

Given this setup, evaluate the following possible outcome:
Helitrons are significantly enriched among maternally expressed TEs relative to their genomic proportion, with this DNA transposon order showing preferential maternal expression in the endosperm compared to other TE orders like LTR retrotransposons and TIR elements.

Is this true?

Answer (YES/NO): NO